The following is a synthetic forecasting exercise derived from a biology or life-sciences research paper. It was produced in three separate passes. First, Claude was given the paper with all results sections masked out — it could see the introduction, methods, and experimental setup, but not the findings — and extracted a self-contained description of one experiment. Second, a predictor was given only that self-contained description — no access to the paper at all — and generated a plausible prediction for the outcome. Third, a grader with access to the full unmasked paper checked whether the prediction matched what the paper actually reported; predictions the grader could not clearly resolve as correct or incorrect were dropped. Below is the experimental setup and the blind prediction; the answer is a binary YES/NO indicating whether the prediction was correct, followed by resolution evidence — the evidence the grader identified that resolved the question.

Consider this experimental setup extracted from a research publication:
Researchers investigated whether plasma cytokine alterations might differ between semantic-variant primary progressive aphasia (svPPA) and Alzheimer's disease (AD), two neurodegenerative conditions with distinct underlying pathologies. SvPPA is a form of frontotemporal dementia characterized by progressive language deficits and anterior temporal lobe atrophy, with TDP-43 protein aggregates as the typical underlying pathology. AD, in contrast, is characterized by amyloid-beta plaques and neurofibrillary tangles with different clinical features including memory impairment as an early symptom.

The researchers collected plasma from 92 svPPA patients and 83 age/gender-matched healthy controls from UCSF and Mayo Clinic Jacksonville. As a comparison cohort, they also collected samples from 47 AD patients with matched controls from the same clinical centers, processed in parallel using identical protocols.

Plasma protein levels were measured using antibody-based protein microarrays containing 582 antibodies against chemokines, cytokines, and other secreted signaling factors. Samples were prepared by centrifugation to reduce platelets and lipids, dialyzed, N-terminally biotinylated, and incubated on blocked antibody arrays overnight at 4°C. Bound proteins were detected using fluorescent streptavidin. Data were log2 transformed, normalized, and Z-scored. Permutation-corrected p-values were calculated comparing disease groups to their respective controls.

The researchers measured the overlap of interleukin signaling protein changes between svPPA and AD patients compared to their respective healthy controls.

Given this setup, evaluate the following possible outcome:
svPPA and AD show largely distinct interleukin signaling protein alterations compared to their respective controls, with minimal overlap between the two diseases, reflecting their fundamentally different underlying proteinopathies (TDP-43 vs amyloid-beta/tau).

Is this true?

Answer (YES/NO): YES